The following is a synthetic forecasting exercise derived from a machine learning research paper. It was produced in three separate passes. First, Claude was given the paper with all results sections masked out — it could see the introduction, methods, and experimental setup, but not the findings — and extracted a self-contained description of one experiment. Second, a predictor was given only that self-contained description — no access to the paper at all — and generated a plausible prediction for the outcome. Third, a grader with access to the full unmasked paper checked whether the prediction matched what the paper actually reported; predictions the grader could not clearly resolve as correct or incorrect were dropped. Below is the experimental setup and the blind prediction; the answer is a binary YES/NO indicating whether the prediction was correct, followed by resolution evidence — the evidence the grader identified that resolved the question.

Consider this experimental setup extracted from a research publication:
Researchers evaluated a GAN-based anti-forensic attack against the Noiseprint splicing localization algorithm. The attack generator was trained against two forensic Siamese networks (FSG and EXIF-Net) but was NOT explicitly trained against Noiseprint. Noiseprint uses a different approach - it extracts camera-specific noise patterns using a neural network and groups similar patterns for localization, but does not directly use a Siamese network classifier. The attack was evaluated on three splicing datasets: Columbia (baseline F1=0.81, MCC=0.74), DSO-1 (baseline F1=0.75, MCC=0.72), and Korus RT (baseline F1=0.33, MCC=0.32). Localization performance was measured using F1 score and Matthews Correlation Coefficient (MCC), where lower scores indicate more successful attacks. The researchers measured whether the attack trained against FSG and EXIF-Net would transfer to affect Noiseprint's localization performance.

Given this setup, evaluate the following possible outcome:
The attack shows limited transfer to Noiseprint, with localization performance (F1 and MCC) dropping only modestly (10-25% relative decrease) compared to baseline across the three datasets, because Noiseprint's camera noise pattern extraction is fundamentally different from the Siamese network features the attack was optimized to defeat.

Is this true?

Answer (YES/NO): NO